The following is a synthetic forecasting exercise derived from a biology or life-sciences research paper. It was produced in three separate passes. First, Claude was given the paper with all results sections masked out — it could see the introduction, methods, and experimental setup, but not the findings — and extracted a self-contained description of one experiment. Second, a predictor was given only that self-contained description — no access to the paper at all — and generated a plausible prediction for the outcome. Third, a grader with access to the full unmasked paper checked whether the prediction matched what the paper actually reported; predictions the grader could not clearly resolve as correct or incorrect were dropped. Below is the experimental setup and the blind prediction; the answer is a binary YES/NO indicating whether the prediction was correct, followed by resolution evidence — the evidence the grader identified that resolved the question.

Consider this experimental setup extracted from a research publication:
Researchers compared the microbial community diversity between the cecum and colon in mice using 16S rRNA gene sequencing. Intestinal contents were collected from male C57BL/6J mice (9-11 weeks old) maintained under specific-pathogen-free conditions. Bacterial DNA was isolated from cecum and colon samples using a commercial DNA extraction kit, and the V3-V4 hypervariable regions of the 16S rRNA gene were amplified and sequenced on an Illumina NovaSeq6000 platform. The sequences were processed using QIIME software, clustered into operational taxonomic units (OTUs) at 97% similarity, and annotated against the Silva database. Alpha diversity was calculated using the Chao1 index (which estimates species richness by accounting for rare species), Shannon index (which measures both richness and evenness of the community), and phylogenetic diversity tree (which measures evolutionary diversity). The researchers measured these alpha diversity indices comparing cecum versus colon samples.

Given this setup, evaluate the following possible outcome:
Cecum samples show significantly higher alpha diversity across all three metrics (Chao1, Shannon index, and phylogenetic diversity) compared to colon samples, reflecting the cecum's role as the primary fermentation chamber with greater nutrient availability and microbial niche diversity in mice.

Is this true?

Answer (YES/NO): NO